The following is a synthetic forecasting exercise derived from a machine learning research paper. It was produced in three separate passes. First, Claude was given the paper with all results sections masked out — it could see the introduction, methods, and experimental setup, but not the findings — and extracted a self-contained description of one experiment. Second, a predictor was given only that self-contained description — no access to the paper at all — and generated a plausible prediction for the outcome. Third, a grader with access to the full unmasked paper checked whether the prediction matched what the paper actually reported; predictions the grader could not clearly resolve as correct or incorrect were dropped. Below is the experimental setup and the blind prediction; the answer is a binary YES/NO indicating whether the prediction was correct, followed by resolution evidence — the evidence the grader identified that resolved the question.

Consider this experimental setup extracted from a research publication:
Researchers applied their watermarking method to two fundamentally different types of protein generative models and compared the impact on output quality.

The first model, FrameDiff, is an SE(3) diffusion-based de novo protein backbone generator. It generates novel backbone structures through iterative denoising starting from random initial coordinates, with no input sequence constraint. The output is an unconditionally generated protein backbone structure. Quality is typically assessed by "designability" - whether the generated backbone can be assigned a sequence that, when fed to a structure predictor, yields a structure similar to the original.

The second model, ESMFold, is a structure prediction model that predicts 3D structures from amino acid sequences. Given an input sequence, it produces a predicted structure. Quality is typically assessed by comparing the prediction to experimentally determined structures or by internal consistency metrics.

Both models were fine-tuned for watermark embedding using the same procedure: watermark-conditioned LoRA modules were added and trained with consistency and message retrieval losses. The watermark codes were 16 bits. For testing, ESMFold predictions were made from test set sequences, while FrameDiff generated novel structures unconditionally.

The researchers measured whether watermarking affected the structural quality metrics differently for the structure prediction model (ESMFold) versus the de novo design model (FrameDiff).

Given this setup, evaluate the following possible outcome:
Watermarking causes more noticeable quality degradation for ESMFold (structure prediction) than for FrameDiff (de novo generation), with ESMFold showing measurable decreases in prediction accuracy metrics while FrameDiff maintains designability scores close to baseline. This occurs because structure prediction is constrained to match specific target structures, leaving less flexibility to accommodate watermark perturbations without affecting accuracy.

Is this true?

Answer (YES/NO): YES